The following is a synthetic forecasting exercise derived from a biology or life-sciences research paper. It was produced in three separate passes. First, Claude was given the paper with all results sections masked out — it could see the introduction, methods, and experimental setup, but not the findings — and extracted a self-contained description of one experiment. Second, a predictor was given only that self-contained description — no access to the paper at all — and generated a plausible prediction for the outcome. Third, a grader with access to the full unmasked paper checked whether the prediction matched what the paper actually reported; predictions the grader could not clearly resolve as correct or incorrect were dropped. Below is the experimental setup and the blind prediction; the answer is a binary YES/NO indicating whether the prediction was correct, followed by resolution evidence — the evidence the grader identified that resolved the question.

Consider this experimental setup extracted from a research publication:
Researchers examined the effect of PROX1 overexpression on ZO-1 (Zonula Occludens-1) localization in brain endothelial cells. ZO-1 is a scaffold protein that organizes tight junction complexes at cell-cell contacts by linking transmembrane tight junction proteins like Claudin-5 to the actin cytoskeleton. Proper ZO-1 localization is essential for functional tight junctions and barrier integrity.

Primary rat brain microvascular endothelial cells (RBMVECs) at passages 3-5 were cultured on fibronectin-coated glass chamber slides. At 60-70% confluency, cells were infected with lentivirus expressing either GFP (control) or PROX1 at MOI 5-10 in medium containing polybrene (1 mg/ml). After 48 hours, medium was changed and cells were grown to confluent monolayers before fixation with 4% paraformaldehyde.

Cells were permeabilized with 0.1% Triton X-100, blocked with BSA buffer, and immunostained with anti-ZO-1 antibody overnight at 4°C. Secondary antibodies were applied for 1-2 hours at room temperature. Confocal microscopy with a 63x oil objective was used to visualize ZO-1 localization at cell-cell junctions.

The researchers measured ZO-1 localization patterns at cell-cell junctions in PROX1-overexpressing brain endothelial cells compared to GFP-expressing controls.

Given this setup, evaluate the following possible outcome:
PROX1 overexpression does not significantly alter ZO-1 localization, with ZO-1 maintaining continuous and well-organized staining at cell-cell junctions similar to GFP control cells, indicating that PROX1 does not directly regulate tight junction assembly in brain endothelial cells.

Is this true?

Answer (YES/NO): NO